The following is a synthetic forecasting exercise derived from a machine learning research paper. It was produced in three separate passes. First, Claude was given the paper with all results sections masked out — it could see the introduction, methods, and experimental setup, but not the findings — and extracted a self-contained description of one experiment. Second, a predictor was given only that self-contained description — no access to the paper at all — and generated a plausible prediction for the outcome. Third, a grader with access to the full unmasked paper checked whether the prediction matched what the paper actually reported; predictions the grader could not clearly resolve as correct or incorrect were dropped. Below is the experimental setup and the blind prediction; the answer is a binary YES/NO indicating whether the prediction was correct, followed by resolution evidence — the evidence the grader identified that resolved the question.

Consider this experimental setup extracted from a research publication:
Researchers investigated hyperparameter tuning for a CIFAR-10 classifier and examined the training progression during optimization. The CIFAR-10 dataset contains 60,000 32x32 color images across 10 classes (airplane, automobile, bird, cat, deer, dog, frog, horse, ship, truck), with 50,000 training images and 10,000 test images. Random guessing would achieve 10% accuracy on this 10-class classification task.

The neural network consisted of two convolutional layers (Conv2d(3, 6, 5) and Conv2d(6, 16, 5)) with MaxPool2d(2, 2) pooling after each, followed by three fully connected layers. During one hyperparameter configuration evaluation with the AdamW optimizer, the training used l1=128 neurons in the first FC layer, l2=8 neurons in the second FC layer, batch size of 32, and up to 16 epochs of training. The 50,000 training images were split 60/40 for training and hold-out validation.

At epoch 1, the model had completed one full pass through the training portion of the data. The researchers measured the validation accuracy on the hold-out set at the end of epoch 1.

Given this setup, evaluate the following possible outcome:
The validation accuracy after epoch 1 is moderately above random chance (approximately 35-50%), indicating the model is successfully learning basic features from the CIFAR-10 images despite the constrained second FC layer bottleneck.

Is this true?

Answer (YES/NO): YES